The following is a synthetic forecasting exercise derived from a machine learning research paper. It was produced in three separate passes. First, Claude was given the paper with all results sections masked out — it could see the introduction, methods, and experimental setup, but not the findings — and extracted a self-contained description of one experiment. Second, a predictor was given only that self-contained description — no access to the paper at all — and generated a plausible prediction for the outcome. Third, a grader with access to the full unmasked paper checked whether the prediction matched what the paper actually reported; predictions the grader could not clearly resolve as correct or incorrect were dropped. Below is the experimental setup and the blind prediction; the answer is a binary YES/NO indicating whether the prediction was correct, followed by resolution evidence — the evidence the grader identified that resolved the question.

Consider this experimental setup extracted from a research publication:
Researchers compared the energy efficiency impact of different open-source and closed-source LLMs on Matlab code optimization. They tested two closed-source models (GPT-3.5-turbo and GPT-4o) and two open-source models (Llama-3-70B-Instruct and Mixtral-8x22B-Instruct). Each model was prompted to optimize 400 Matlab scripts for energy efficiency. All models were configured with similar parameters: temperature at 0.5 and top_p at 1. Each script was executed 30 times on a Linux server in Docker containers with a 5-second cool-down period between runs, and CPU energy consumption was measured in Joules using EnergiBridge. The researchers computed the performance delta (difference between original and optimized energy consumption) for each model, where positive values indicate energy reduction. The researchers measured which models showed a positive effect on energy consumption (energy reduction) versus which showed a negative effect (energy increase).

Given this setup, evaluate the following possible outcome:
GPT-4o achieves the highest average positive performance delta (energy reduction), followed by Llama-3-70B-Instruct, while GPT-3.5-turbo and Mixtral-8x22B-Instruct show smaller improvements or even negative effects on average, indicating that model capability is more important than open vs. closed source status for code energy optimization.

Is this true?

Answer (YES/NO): NO